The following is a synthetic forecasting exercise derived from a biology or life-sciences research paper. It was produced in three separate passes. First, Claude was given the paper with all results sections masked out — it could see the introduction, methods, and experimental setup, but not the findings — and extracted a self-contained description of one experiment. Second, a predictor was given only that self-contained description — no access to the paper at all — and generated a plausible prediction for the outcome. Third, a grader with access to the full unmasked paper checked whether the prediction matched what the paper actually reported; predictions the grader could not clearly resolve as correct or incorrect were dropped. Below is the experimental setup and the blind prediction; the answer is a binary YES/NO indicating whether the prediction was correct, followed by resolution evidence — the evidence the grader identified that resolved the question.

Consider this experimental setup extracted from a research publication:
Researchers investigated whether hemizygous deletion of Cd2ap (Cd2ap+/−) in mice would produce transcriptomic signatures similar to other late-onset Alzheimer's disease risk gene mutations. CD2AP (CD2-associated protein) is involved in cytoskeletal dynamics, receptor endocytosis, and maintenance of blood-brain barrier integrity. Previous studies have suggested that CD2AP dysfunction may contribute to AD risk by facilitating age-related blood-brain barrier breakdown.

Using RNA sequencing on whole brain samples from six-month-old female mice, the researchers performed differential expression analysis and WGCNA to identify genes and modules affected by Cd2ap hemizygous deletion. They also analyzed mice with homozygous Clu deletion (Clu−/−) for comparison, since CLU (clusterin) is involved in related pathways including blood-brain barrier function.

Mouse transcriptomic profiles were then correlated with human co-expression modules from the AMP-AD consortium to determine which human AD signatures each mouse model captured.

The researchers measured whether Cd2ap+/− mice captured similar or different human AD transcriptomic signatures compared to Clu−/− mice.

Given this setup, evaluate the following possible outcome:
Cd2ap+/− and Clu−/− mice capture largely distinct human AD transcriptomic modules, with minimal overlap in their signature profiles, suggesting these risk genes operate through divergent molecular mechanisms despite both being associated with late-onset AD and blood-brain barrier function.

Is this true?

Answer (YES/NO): NO